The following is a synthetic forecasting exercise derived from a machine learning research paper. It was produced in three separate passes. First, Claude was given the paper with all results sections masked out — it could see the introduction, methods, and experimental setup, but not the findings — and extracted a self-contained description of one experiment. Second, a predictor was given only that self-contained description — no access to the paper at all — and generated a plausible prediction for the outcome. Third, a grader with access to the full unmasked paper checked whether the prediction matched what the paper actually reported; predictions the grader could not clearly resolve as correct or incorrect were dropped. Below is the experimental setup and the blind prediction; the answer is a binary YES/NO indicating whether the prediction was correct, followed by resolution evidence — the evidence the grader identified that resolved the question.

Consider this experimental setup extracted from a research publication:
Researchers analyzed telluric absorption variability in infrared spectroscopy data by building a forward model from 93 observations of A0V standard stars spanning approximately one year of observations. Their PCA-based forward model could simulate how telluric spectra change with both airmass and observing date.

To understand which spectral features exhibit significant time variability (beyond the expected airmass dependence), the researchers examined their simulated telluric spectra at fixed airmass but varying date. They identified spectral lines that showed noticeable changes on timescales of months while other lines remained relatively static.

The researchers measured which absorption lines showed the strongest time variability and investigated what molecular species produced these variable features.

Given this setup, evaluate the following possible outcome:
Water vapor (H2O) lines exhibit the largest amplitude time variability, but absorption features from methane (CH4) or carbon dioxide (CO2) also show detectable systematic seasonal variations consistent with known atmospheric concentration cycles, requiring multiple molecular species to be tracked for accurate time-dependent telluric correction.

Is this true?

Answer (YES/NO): NO